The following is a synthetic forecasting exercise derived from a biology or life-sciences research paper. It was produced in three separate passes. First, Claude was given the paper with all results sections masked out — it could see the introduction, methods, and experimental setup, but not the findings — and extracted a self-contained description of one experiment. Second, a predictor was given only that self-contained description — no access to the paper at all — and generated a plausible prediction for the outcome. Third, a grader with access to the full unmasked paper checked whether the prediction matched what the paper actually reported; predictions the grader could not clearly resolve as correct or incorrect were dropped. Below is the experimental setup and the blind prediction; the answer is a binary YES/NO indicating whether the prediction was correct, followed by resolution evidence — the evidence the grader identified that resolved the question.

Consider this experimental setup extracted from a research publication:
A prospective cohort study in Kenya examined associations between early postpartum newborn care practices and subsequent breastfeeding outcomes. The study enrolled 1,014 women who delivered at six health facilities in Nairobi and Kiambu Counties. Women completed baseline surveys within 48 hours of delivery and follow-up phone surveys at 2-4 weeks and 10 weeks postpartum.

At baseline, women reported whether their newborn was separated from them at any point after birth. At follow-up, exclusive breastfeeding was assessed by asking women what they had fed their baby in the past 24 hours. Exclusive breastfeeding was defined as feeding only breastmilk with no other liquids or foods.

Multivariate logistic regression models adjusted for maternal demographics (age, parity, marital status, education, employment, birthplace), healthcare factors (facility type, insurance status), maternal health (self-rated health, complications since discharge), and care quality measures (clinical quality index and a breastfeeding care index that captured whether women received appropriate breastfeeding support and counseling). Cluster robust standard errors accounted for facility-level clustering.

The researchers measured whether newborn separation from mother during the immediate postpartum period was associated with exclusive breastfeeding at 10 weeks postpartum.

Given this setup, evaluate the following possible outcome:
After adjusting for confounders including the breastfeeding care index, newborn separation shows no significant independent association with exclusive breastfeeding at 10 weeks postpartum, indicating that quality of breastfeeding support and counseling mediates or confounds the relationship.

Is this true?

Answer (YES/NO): NO